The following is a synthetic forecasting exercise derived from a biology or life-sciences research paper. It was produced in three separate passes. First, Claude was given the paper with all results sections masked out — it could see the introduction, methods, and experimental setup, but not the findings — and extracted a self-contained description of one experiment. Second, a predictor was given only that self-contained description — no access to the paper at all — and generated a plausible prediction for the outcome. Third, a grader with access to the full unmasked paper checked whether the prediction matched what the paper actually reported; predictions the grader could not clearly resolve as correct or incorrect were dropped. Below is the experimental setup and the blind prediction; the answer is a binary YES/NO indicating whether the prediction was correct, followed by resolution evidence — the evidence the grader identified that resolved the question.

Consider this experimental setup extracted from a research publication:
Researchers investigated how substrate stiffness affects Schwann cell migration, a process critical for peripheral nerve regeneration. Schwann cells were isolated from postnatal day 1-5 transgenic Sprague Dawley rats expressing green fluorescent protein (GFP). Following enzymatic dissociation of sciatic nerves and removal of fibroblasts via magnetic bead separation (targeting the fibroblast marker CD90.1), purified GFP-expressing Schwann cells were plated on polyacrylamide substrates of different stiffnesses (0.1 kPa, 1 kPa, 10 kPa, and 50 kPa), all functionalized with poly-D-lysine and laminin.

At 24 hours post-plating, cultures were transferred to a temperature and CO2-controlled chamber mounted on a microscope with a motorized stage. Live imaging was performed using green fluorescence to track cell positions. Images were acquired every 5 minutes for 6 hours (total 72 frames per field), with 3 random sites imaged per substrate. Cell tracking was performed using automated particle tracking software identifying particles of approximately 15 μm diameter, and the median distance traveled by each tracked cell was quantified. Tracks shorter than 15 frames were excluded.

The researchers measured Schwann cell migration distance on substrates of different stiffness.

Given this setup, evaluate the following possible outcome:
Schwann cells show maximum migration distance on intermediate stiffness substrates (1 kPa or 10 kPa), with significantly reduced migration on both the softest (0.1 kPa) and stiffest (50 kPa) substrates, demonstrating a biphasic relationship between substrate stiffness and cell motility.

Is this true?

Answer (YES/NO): YES